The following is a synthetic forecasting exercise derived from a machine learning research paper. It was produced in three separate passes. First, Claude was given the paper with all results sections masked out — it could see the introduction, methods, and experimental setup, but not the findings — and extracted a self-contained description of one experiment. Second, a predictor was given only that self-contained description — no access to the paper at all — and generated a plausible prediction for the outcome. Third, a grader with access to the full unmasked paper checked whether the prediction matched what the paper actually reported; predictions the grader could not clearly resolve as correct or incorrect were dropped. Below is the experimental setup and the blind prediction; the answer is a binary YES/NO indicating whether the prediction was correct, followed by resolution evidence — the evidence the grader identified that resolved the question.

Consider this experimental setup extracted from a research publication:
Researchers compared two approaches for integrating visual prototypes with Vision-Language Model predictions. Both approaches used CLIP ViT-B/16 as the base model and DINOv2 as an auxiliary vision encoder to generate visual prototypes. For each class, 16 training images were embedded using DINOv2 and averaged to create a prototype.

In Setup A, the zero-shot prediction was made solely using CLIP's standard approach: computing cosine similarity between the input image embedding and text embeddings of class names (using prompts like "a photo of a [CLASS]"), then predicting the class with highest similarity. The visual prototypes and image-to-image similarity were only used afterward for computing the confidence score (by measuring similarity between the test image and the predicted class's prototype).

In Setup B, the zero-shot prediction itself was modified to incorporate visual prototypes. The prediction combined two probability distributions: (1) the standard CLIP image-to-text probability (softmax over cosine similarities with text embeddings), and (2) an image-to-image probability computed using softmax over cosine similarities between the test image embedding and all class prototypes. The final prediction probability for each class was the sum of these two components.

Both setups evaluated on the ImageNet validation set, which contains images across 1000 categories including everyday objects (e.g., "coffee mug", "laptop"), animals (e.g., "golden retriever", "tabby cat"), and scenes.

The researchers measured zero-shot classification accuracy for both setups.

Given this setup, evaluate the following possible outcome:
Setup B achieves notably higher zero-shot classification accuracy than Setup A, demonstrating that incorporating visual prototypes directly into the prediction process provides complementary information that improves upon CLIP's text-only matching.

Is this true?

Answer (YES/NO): YES